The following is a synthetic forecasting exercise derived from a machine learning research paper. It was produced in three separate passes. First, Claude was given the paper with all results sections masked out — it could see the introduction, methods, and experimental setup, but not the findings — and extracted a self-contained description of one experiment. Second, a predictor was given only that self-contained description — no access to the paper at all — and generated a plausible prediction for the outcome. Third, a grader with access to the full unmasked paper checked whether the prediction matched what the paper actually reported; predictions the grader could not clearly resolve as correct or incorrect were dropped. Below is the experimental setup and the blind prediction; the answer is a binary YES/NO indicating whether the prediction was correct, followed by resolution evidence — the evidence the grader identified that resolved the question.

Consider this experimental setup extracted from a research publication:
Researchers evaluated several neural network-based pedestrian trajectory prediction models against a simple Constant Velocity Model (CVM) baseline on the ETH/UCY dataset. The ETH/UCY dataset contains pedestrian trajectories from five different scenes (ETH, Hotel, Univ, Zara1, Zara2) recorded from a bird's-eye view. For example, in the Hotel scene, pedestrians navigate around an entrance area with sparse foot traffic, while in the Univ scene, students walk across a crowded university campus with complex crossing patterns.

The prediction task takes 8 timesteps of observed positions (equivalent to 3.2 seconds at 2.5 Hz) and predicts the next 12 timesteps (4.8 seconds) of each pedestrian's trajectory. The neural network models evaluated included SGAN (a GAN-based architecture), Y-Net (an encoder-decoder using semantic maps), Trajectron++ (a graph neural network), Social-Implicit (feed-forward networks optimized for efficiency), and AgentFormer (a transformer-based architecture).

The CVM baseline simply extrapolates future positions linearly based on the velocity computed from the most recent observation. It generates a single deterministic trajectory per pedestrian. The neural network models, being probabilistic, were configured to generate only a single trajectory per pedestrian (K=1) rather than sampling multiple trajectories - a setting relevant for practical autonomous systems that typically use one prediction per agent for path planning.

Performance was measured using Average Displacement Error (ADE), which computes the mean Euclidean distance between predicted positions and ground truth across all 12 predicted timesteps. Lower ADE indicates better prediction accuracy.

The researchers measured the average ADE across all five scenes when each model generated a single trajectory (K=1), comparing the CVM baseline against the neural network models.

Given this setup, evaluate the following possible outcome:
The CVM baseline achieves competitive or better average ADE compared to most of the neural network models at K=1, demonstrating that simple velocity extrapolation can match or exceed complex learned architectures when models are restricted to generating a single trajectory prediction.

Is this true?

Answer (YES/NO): YES